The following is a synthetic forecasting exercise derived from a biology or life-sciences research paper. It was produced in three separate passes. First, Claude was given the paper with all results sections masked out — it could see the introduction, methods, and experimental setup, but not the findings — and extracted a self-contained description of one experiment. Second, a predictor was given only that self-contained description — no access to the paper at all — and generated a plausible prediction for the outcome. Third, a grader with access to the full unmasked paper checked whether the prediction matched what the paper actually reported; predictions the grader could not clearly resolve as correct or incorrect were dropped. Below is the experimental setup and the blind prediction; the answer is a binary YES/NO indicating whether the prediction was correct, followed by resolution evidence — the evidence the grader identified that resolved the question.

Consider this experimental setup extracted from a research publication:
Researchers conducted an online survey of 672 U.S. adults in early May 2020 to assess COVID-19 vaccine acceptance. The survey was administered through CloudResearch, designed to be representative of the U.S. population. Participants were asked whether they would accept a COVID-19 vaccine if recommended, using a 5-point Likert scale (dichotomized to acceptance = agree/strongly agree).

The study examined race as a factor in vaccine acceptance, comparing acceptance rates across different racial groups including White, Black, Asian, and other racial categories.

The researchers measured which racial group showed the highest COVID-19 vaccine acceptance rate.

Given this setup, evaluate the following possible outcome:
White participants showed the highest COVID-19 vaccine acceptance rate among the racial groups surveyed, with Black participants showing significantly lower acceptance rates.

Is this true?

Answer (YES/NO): NO